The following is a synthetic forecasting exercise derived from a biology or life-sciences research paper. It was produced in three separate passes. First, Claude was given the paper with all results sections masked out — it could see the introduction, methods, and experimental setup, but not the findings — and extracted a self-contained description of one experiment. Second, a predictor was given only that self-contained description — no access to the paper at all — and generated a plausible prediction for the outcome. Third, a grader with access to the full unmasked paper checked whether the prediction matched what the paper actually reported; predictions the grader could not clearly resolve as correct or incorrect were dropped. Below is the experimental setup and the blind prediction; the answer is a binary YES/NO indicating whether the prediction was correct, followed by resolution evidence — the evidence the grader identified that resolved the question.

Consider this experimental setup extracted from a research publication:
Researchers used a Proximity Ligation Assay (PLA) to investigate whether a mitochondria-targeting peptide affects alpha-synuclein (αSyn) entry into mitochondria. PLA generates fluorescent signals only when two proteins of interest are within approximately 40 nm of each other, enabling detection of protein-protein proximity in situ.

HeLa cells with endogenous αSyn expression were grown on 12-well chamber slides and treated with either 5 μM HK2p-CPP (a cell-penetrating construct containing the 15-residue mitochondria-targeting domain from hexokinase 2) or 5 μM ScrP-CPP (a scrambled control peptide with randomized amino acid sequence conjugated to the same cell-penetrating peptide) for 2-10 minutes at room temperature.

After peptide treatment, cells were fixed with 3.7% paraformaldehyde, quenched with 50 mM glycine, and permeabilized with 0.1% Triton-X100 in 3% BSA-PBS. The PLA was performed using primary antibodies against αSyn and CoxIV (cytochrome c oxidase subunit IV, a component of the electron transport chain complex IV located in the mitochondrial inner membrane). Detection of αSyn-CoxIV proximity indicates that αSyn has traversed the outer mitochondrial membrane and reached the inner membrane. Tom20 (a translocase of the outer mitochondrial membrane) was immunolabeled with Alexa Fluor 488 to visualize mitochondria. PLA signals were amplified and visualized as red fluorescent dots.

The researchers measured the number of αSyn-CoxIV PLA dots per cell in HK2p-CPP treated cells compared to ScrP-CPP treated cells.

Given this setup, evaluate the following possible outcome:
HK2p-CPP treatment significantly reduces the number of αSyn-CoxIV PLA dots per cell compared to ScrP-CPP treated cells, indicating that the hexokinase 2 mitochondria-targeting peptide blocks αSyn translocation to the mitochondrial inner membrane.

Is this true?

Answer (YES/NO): YES